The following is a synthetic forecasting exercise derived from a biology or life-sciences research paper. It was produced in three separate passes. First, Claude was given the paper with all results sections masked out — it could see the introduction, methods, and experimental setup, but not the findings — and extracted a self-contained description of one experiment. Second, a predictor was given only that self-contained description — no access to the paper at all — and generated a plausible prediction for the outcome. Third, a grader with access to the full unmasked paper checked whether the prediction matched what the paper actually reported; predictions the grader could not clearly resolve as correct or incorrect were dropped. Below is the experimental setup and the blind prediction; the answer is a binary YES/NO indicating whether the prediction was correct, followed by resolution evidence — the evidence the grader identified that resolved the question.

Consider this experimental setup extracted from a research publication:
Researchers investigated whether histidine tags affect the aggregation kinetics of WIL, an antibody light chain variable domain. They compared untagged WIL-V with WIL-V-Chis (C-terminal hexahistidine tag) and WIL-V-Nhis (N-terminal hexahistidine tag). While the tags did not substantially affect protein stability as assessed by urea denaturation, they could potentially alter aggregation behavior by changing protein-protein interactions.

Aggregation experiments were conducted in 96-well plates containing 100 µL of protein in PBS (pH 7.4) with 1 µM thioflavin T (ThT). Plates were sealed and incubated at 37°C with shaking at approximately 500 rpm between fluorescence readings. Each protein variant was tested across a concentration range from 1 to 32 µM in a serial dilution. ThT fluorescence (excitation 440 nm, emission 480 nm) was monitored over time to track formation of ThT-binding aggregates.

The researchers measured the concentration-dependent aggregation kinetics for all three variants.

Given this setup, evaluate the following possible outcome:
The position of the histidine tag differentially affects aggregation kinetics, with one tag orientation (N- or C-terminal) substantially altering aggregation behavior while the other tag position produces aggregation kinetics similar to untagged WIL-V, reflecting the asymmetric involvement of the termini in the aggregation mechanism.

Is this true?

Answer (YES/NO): NO